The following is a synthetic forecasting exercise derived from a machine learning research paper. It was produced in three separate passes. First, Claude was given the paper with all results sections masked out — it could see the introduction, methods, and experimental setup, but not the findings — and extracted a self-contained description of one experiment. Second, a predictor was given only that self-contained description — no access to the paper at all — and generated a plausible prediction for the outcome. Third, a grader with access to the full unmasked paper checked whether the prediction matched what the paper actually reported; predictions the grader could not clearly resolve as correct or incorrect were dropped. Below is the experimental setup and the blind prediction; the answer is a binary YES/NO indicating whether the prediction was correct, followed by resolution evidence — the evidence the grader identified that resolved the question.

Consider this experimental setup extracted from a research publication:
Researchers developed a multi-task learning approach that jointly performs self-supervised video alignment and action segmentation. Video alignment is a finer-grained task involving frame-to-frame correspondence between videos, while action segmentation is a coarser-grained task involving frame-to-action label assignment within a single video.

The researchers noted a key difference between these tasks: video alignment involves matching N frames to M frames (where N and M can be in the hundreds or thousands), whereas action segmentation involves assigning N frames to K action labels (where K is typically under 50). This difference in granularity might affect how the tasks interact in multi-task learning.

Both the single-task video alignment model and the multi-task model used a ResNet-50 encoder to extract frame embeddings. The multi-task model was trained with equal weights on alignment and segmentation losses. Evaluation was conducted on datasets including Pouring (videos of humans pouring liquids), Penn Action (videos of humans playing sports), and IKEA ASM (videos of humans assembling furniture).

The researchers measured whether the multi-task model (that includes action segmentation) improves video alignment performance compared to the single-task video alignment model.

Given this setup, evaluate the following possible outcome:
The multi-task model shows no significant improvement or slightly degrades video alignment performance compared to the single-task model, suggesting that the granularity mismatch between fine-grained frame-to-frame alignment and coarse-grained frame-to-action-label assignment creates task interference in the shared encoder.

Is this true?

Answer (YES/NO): YES